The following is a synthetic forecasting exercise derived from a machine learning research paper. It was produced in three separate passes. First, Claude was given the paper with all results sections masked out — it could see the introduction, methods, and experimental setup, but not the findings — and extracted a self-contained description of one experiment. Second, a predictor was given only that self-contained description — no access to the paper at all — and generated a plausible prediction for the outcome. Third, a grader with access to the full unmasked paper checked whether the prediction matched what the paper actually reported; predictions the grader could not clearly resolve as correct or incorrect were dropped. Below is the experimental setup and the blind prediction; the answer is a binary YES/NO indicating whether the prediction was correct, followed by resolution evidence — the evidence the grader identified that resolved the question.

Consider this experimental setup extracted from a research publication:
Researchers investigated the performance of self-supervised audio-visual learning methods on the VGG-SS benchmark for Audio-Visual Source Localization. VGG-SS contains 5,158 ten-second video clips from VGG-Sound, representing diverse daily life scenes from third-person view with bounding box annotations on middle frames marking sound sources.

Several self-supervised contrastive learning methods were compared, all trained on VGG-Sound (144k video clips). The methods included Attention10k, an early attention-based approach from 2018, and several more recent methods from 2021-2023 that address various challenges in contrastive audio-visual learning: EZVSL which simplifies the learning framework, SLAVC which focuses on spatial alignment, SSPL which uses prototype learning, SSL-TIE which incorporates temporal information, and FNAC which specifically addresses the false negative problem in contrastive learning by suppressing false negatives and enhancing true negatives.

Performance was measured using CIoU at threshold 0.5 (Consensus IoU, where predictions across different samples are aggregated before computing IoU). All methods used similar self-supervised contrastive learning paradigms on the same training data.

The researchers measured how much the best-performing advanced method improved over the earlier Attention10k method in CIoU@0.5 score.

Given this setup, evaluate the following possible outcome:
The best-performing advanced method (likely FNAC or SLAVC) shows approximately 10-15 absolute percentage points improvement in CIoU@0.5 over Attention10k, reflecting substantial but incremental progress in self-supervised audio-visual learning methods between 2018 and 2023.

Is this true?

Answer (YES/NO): NO